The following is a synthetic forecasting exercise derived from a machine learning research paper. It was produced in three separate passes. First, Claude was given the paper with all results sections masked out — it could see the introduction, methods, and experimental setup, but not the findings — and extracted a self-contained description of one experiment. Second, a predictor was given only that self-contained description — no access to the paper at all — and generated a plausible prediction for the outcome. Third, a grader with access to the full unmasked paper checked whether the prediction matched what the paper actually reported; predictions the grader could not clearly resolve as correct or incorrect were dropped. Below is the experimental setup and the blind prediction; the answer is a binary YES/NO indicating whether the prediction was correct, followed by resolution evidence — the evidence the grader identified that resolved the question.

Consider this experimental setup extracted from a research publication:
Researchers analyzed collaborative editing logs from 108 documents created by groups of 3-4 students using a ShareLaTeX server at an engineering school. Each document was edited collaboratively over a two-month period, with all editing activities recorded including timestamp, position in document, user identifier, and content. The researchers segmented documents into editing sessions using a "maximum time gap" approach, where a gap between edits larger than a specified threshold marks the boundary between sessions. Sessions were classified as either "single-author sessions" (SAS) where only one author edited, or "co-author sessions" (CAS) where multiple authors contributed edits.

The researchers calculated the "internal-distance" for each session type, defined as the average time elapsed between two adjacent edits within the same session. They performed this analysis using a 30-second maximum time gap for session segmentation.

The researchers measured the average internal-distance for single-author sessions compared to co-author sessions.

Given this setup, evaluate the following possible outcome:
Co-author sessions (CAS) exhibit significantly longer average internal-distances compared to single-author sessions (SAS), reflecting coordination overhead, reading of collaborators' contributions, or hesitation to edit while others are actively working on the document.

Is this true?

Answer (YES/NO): NO